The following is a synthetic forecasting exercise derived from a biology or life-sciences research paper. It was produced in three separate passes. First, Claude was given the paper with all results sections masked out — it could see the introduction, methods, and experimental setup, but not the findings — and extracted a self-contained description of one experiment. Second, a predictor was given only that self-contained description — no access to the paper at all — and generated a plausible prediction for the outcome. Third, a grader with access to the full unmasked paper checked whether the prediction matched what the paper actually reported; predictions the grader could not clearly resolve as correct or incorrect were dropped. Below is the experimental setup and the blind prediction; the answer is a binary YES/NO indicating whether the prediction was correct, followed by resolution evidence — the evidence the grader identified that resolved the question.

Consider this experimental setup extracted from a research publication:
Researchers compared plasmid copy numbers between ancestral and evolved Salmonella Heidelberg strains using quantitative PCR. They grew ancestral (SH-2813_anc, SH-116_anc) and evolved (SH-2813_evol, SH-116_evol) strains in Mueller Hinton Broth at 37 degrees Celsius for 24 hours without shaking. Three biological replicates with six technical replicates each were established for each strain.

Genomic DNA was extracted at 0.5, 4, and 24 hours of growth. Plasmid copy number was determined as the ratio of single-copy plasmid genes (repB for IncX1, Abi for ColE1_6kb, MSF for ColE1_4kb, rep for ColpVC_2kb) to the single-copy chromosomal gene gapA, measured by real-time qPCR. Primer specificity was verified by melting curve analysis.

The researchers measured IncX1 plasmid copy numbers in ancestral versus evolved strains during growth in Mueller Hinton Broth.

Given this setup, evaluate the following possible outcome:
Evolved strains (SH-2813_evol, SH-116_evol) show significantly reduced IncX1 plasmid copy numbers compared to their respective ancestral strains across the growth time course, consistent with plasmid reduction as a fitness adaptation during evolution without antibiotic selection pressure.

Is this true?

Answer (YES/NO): NO